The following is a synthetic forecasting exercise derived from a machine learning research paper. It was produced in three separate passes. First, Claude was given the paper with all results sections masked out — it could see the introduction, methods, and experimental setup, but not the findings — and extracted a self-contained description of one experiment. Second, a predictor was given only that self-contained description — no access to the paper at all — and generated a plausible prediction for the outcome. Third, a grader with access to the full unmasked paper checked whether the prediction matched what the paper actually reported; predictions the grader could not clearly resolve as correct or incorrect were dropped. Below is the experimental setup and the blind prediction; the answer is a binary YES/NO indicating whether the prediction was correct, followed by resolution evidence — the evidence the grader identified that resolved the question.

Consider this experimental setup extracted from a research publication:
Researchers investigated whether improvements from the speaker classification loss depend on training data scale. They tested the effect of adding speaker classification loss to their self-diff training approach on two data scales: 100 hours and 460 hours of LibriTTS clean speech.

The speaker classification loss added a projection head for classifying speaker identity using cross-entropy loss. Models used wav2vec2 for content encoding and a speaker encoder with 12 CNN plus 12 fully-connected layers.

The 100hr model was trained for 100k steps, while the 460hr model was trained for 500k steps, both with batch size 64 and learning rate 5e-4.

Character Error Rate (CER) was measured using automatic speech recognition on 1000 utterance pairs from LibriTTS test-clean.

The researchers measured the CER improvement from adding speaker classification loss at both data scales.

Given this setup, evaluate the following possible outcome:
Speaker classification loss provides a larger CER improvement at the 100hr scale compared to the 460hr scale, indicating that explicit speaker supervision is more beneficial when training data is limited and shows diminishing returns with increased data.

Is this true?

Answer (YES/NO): NO